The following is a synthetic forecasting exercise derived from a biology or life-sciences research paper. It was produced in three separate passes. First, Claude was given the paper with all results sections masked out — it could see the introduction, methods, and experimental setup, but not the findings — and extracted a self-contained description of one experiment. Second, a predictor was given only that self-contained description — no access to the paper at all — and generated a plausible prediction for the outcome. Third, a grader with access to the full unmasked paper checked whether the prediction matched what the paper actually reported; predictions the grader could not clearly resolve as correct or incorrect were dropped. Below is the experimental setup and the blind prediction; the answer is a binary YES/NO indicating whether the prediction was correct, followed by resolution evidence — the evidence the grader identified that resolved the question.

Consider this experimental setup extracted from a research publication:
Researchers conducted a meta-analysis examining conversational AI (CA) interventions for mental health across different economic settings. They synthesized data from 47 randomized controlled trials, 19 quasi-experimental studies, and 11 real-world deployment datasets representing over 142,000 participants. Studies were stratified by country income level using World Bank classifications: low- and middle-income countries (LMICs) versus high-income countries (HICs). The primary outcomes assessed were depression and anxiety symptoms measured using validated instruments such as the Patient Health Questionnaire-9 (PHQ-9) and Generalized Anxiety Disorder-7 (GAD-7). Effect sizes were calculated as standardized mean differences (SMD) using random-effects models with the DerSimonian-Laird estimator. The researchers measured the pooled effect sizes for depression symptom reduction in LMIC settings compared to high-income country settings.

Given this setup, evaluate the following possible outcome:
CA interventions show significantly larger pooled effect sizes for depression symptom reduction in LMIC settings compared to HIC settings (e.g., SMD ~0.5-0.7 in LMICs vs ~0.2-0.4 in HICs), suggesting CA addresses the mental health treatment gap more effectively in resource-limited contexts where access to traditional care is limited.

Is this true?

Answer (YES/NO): NO